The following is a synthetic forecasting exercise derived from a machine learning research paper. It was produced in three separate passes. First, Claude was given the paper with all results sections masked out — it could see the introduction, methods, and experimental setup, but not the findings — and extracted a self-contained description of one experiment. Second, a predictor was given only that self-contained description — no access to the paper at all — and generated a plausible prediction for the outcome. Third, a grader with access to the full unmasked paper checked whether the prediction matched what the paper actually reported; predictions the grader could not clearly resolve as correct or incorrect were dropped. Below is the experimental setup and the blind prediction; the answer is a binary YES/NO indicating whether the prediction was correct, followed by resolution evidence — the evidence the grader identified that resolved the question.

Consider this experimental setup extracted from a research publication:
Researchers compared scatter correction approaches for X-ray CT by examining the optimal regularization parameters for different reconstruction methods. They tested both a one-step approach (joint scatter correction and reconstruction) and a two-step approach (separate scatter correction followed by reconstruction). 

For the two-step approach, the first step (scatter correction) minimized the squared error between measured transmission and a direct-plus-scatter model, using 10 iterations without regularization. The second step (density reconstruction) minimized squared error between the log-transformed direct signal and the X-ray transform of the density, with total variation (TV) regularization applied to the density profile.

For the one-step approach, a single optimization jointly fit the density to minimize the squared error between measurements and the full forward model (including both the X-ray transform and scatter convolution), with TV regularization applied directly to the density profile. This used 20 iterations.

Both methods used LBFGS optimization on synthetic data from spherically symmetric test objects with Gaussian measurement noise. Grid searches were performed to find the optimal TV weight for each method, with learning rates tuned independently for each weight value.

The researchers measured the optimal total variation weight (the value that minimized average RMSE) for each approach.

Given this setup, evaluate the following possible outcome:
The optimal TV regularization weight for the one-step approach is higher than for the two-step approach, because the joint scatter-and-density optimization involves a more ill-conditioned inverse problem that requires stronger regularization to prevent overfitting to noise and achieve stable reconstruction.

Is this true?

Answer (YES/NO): YES